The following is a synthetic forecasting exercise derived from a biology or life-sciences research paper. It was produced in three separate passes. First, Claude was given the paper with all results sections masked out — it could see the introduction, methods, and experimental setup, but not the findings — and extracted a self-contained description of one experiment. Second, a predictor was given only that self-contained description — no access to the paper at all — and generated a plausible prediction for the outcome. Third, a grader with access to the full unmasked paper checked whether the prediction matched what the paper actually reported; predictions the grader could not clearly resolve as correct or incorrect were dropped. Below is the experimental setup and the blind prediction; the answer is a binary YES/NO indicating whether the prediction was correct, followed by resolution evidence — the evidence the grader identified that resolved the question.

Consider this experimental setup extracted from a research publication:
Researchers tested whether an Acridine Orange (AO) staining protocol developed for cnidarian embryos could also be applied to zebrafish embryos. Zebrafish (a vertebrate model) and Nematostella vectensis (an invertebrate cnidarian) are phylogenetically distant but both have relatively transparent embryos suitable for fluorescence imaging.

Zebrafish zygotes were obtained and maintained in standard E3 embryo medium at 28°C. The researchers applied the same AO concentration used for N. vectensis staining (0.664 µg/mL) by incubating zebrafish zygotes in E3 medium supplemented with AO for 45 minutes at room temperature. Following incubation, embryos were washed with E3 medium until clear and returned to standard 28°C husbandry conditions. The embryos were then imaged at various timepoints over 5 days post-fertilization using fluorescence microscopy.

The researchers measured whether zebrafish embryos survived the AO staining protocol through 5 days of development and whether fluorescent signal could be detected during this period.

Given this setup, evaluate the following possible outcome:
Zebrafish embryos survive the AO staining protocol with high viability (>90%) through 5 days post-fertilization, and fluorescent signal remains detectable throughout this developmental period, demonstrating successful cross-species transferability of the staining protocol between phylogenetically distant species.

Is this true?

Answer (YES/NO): NO